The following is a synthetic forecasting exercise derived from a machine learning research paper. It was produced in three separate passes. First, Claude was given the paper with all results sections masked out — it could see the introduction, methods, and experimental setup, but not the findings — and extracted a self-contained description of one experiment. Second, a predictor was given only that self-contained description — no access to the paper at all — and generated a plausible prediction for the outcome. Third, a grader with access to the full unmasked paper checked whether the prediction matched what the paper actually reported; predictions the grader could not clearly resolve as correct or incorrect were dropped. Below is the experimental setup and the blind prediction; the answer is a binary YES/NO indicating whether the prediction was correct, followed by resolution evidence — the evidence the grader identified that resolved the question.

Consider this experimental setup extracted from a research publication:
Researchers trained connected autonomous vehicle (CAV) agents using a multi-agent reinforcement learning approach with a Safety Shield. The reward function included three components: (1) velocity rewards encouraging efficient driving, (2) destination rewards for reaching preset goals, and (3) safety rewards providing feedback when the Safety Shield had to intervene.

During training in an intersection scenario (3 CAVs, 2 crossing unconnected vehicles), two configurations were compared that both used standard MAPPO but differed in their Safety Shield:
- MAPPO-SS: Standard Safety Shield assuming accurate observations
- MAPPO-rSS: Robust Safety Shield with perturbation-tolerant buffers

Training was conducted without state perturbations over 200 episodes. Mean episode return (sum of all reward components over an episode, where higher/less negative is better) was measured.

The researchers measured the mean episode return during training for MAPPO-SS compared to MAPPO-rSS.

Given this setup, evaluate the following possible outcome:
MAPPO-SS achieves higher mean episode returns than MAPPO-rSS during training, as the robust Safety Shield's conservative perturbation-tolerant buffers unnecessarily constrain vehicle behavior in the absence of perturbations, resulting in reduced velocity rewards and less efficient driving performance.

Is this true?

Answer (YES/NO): NO